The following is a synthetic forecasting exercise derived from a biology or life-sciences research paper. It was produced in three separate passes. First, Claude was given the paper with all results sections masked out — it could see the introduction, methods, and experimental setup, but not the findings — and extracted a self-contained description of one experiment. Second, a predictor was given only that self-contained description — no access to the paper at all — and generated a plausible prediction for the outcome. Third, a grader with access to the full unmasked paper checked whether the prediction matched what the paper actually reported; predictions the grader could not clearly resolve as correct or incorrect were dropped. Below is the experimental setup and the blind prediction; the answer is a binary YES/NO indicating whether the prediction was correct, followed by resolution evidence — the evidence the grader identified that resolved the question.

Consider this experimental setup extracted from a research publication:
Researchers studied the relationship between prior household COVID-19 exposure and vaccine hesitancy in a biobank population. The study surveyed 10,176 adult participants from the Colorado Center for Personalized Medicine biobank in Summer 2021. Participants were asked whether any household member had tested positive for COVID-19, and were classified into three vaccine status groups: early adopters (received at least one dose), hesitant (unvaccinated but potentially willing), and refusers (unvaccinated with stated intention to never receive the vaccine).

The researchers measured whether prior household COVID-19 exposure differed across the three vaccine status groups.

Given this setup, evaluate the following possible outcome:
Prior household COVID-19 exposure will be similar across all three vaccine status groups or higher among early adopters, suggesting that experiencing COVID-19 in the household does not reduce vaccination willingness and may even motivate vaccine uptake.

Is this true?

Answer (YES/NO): NO